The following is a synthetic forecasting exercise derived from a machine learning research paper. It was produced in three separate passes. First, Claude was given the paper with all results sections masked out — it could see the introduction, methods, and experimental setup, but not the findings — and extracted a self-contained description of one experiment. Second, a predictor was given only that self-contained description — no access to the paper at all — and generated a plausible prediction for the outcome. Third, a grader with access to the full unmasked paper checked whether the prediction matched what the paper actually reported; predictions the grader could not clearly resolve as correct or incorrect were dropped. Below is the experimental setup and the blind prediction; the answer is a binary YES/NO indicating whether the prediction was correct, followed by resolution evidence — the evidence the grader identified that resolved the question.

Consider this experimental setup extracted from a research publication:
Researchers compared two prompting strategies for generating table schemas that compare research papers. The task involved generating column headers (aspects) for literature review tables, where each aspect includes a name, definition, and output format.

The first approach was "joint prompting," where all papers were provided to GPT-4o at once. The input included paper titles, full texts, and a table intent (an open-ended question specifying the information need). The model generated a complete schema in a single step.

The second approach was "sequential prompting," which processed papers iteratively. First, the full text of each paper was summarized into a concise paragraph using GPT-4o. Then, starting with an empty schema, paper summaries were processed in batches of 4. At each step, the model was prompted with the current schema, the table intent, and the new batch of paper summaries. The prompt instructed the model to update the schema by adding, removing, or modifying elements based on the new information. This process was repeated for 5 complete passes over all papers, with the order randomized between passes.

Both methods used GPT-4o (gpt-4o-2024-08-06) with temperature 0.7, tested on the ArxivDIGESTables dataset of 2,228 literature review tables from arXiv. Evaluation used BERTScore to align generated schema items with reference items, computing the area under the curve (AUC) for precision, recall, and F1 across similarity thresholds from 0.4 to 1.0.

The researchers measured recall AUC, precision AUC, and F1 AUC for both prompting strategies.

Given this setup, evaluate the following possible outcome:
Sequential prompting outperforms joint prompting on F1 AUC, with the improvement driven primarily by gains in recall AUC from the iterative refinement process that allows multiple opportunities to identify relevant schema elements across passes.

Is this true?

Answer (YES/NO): NO